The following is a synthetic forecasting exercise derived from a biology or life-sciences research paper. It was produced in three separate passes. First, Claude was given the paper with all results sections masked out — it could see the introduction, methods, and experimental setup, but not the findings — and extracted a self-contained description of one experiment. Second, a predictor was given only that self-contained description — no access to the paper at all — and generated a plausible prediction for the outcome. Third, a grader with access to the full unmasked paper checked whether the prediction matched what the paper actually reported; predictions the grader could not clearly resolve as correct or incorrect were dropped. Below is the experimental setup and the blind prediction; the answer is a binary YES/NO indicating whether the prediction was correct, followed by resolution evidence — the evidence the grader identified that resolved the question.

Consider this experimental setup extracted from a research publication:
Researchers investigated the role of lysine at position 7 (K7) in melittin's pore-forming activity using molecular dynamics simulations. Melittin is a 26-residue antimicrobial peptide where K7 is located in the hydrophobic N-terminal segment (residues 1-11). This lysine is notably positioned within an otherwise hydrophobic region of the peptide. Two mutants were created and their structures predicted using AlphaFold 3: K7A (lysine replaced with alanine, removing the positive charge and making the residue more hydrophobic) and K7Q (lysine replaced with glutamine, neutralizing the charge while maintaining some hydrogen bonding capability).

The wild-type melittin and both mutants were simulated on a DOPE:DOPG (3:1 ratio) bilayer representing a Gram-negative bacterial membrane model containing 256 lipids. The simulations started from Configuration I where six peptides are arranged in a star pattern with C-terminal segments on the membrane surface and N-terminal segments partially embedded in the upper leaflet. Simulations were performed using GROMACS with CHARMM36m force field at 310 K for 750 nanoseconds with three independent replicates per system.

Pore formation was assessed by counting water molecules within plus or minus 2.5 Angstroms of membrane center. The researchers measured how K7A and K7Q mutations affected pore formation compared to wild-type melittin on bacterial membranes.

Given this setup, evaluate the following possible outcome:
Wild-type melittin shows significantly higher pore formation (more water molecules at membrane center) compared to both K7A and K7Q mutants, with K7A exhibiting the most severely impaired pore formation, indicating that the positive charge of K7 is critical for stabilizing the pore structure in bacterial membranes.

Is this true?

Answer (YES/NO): NO